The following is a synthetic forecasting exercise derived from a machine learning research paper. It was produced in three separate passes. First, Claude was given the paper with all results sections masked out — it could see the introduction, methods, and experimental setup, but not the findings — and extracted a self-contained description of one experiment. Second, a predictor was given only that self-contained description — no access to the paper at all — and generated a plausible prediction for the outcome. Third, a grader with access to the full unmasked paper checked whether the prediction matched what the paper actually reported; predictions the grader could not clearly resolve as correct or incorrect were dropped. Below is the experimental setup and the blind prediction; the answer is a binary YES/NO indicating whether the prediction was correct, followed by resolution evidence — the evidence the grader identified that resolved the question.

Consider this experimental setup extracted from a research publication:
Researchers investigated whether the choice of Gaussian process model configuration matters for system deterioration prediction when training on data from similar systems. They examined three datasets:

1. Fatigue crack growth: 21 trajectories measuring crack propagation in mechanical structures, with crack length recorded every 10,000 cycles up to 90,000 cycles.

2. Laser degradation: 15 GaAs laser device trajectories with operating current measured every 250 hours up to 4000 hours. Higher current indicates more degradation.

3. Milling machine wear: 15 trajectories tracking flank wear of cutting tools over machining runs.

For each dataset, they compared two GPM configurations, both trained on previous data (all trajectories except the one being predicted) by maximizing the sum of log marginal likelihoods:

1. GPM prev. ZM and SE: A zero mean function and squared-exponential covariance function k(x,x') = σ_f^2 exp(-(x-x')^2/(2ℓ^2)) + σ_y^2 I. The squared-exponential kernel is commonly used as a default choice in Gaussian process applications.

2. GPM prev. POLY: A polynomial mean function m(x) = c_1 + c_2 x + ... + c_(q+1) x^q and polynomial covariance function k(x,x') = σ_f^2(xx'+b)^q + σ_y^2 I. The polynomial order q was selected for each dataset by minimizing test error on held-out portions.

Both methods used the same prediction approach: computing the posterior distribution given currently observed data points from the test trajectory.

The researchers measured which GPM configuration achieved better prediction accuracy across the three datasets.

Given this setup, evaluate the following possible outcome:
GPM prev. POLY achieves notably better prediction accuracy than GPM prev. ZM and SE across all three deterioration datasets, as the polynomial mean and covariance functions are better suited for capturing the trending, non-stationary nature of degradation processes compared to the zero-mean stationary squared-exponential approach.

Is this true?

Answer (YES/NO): YES